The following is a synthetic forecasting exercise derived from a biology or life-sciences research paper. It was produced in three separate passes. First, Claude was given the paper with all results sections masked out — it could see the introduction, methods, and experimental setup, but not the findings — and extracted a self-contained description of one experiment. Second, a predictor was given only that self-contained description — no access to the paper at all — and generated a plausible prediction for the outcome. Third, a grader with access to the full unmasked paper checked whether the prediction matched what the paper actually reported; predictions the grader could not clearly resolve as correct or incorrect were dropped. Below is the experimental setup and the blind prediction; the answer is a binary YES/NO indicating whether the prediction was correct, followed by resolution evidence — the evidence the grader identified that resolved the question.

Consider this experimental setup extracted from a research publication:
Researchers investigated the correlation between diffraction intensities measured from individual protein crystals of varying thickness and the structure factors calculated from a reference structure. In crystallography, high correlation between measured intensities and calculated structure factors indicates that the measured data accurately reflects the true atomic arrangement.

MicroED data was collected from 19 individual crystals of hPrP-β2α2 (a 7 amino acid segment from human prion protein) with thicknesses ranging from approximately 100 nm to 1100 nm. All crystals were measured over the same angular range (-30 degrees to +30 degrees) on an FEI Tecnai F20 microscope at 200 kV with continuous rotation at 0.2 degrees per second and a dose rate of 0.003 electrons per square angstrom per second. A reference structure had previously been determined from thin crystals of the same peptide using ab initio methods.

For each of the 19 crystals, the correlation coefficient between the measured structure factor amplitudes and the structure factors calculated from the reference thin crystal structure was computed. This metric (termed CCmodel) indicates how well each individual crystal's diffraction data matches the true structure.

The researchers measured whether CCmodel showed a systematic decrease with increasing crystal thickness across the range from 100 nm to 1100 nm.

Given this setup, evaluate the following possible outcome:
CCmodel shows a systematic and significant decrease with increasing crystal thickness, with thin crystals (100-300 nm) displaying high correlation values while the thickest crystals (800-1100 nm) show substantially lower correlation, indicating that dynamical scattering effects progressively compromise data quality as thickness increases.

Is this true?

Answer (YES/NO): NO